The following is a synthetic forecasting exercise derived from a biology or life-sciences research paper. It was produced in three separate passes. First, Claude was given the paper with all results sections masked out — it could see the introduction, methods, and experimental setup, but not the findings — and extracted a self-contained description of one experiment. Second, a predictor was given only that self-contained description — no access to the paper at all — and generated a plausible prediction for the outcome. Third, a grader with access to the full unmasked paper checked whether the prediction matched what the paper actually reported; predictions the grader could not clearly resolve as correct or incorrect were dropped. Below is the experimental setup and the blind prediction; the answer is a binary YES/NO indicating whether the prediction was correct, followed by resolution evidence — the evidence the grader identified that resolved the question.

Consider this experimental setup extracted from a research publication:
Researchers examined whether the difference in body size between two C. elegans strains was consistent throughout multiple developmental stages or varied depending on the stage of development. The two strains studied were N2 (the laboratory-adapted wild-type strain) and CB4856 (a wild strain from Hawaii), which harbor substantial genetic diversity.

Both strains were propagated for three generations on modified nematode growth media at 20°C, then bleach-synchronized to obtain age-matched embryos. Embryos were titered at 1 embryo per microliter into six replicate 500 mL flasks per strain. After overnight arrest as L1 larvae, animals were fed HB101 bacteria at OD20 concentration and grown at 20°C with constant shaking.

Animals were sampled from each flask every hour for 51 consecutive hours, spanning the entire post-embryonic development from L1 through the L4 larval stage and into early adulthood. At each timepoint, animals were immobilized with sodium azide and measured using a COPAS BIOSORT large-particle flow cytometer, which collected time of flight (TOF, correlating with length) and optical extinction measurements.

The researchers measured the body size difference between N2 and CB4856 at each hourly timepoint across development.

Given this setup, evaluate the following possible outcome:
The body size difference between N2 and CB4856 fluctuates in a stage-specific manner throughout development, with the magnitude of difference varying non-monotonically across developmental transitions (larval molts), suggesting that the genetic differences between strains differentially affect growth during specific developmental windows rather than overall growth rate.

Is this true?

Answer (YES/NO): NO